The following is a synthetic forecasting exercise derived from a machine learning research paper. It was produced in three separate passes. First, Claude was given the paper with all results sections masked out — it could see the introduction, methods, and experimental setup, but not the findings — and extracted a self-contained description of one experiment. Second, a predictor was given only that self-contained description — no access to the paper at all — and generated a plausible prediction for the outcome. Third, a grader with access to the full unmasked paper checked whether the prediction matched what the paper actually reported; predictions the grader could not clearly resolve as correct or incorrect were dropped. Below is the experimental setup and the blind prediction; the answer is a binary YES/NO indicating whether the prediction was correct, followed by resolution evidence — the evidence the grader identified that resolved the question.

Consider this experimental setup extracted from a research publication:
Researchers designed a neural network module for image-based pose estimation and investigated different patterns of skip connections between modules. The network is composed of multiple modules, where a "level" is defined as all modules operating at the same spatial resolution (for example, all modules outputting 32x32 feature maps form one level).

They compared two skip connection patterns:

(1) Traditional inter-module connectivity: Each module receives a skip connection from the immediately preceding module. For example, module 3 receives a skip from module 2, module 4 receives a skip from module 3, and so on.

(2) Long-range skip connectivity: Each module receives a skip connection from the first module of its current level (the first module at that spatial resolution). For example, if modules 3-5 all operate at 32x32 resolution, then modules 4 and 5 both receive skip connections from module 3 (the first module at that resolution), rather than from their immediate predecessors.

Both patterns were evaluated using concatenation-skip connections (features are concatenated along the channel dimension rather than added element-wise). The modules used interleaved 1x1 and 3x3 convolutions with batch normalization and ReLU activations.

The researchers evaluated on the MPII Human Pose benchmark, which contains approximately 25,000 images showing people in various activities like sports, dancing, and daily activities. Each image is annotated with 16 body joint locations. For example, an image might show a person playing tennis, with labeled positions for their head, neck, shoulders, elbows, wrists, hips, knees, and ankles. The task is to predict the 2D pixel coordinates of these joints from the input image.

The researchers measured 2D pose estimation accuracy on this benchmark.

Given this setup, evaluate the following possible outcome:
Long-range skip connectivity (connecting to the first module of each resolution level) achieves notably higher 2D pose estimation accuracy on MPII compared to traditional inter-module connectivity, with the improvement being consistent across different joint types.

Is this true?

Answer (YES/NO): NO